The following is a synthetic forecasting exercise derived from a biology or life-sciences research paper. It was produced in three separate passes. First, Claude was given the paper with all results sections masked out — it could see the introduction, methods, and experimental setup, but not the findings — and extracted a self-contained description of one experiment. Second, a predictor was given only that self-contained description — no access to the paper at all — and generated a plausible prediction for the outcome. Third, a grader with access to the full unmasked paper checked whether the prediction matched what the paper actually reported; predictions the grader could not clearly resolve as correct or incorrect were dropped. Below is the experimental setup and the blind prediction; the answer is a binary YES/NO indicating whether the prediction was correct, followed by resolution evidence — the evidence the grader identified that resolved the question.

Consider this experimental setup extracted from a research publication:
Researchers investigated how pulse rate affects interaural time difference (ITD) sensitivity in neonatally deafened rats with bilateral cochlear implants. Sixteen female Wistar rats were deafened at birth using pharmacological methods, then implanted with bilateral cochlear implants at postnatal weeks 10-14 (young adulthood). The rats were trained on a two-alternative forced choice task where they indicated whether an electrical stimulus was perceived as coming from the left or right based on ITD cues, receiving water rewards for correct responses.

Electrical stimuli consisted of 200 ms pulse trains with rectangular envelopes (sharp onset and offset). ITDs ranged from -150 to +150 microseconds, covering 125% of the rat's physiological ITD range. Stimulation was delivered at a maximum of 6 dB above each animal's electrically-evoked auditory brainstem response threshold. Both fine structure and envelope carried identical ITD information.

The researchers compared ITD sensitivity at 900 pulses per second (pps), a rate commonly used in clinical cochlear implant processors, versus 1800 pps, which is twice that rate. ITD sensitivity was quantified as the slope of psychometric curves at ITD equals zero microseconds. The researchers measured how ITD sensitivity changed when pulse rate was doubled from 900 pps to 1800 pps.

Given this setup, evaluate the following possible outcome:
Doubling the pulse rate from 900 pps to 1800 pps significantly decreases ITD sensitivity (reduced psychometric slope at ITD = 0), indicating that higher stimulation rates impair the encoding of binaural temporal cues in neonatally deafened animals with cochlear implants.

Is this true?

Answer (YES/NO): YES